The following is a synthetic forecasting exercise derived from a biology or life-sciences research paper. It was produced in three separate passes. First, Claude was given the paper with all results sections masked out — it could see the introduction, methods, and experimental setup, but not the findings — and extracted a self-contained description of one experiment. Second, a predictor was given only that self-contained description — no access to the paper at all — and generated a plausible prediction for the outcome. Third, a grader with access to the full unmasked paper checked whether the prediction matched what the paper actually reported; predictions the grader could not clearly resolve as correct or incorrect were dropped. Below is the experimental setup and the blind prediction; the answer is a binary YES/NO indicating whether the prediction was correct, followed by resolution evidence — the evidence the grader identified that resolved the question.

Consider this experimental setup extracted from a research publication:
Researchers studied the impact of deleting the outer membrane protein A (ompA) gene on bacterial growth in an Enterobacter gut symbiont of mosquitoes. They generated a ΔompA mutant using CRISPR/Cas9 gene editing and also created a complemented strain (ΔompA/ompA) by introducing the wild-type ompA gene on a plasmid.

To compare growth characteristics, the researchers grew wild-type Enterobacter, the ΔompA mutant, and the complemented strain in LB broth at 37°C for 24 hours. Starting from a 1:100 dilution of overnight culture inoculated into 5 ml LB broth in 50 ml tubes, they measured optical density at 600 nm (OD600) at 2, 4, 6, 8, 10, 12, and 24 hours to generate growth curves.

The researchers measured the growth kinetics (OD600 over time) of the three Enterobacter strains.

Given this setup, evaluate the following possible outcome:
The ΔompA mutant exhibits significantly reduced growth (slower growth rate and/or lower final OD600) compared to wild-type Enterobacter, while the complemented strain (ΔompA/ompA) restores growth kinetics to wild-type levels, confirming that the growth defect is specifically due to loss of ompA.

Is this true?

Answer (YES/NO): NO